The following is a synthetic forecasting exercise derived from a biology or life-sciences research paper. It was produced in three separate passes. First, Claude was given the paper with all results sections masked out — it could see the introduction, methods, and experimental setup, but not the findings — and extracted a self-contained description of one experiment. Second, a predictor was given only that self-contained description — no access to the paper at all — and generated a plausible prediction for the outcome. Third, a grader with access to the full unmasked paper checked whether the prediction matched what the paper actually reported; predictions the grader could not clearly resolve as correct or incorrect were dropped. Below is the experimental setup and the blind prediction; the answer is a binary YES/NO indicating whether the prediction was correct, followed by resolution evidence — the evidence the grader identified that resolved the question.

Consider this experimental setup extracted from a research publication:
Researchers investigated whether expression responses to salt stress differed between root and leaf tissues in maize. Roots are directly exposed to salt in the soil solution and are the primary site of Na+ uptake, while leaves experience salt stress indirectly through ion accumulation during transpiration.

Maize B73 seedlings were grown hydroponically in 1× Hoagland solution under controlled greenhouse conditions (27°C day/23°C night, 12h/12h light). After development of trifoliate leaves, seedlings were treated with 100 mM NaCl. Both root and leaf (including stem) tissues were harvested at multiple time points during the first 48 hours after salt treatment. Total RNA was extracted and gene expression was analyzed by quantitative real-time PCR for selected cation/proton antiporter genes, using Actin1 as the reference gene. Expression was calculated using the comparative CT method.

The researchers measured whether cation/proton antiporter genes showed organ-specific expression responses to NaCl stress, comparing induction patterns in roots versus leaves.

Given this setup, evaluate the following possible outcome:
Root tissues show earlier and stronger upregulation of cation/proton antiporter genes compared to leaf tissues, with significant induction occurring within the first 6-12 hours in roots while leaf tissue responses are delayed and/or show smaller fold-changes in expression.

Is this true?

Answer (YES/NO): NO